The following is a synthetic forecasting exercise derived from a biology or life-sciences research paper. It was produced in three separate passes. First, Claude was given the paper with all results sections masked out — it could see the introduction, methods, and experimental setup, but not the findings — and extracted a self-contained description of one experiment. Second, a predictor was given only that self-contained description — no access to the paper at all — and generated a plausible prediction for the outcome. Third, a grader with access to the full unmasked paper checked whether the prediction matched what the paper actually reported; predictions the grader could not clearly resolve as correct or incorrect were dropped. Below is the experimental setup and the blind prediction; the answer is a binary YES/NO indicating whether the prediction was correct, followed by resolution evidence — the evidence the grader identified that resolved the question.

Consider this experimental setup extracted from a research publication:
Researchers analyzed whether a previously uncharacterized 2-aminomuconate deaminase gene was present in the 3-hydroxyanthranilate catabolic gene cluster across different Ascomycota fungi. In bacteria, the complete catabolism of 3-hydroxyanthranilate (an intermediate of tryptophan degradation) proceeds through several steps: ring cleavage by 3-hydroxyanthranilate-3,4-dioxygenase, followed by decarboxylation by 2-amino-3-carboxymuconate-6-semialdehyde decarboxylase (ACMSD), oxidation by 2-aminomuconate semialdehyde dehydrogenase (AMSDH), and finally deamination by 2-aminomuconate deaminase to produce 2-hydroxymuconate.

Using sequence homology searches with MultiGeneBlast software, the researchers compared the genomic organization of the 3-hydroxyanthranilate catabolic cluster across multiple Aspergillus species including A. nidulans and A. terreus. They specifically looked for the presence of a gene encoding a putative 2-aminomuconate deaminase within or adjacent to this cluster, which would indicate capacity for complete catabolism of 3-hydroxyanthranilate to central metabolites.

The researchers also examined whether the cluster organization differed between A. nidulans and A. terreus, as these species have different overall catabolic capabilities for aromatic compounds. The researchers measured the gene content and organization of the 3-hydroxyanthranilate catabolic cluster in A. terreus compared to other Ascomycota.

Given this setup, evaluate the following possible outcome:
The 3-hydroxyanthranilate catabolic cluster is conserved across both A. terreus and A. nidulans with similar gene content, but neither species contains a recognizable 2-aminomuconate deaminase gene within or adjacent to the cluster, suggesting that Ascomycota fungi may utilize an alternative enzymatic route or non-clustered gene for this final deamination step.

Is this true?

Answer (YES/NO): NO